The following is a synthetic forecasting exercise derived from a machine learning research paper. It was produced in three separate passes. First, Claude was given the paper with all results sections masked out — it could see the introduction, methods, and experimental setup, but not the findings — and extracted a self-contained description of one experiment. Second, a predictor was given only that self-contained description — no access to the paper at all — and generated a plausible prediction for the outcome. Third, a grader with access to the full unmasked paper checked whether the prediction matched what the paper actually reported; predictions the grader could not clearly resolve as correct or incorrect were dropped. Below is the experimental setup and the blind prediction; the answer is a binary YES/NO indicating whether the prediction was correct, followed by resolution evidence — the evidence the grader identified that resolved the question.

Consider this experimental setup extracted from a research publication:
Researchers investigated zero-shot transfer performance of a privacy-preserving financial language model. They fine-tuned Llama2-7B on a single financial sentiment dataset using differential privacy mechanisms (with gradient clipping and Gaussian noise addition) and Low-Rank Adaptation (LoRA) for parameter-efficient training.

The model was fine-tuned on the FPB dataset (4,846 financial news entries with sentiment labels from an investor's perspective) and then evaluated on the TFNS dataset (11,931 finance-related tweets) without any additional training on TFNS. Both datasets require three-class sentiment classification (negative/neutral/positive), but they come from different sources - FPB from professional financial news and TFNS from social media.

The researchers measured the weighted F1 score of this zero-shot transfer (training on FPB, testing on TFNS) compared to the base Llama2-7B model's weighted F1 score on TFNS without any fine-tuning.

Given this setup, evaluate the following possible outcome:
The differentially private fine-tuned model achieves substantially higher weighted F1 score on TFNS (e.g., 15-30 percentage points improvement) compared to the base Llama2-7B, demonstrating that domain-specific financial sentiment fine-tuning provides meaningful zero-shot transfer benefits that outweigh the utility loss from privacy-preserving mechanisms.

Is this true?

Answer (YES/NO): YES